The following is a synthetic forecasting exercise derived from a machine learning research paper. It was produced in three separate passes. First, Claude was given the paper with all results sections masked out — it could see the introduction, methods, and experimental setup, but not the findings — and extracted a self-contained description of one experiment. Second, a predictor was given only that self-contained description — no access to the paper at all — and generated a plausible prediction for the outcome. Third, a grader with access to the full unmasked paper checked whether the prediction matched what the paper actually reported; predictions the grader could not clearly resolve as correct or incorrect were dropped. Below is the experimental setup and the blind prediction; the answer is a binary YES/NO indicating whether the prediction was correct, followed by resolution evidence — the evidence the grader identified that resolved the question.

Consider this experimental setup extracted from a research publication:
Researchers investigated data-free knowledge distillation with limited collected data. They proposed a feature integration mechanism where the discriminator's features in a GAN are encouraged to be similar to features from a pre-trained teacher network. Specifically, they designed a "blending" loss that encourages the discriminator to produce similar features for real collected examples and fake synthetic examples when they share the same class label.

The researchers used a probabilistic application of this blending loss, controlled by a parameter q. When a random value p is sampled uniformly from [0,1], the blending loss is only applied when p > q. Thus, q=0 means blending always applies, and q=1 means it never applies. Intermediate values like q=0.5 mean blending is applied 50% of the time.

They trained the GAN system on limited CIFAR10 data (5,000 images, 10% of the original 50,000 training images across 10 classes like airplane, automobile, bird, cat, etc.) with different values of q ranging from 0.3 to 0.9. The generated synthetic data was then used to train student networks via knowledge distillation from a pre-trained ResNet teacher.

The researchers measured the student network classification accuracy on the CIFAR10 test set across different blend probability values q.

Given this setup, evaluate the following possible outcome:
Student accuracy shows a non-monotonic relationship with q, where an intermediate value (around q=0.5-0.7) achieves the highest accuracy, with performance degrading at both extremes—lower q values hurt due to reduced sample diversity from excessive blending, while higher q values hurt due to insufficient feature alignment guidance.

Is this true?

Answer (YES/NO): NO